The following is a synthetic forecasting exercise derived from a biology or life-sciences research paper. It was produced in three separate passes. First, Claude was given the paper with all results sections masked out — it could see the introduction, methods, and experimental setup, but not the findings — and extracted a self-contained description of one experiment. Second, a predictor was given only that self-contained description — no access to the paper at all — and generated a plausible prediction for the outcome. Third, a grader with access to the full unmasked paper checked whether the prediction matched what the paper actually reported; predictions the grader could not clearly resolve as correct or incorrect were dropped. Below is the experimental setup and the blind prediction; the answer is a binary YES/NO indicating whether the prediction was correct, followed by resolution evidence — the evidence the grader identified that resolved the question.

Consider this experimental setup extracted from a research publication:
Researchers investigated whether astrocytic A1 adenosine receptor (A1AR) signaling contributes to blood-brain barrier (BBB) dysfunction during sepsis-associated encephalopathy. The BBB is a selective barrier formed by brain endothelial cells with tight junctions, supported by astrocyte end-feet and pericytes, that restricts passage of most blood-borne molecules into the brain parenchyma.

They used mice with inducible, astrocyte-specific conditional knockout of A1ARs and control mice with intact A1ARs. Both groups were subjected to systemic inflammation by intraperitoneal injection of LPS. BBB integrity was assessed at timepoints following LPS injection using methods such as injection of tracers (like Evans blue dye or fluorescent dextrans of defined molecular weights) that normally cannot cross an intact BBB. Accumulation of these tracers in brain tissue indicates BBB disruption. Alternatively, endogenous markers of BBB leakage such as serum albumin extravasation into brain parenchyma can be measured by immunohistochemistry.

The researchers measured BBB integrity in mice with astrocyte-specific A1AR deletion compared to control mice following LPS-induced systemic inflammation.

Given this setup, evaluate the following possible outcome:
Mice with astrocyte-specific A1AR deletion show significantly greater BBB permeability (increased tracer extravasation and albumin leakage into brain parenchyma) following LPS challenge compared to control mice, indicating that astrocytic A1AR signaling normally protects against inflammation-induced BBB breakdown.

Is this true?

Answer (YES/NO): NO